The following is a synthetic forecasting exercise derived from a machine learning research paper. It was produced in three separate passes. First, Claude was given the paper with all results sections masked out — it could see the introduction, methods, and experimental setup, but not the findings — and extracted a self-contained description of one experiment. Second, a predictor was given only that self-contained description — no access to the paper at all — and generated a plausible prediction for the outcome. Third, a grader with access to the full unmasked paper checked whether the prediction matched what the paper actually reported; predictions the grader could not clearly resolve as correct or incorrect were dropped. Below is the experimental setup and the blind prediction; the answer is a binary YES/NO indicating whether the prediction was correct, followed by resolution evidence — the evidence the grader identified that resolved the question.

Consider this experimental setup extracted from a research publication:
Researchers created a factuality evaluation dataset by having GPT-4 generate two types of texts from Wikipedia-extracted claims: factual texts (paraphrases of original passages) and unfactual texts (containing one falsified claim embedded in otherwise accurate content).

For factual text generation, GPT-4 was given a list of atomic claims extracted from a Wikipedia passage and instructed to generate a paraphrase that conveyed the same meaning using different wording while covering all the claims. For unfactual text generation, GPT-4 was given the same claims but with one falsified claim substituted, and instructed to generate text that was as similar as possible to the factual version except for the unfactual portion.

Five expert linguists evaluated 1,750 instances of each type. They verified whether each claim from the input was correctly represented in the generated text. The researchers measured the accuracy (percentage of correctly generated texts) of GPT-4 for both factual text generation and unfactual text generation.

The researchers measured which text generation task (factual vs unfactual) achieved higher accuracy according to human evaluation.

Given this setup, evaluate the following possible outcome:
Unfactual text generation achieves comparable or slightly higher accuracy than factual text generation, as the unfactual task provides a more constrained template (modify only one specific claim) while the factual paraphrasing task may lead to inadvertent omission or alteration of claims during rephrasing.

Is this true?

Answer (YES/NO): NO